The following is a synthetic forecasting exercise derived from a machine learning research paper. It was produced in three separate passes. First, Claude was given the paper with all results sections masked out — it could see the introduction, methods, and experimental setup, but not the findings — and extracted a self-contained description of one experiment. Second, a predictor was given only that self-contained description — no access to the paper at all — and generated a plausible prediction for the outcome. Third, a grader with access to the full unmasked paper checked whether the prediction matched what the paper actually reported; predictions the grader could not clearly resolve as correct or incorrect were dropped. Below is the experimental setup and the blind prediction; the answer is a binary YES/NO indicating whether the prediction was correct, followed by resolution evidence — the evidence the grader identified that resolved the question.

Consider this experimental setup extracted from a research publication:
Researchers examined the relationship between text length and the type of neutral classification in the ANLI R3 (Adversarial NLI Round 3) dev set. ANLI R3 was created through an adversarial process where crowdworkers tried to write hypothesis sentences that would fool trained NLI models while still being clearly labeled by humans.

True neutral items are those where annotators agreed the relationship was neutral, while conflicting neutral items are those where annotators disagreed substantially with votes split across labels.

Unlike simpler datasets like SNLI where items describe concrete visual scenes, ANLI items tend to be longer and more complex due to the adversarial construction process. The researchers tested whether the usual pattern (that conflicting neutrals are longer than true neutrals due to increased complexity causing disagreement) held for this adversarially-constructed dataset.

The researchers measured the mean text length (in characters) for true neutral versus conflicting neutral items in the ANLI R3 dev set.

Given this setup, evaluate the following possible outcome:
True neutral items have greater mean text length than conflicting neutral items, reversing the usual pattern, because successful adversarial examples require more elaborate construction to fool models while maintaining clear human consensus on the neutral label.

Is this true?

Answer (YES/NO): YES